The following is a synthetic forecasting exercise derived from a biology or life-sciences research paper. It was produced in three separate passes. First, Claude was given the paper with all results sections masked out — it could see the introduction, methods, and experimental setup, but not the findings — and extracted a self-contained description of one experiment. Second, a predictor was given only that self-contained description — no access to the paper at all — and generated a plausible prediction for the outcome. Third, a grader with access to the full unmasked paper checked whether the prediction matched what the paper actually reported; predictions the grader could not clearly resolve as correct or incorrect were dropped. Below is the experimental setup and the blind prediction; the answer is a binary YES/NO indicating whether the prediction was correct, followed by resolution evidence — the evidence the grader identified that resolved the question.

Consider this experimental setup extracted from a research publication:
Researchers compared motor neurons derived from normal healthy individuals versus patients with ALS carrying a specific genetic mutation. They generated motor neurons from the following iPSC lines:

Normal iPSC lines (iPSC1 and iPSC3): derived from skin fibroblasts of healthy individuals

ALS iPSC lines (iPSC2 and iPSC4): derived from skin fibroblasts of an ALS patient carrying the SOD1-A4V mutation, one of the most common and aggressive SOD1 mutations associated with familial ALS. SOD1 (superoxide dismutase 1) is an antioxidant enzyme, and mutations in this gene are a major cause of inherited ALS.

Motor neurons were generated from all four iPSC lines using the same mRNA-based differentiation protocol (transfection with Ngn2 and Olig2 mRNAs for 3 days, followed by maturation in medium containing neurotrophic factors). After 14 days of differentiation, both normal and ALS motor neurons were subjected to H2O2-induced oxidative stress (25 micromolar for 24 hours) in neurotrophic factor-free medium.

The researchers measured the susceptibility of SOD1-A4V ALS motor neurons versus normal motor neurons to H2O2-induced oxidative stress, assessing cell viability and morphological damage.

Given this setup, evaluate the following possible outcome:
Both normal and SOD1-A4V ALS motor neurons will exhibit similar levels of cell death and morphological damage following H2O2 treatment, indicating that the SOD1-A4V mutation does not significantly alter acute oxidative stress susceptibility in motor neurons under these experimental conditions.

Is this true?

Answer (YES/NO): YES